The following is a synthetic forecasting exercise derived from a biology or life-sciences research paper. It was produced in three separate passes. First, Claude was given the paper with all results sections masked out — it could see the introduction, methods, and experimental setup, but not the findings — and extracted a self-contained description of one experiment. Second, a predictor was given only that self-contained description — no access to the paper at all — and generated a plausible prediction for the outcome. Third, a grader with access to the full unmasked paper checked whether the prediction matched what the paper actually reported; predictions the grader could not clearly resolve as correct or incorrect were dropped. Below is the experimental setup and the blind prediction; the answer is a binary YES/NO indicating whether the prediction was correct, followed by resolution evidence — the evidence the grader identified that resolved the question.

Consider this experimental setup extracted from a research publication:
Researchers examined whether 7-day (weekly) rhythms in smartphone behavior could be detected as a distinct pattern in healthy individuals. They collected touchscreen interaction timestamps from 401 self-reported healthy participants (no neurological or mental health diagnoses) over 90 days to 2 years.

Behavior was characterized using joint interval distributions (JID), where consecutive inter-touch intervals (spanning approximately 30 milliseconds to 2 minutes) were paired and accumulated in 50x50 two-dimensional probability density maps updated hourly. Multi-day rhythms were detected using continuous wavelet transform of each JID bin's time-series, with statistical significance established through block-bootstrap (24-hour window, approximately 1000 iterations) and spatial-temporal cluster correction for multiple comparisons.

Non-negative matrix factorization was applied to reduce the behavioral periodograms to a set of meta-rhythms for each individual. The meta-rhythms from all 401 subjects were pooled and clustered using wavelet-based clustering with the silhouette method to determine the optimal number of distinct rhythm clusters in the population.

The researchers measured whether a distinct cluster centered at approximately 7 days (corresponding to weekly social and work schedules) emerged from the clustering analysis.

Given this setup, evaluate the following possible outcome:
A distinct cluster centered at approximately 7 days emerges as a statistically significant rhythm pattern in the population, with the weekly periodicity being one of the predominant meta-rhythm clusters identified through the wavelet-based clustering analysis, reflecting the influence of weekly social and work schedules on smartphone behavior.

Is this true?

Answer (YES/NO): NO